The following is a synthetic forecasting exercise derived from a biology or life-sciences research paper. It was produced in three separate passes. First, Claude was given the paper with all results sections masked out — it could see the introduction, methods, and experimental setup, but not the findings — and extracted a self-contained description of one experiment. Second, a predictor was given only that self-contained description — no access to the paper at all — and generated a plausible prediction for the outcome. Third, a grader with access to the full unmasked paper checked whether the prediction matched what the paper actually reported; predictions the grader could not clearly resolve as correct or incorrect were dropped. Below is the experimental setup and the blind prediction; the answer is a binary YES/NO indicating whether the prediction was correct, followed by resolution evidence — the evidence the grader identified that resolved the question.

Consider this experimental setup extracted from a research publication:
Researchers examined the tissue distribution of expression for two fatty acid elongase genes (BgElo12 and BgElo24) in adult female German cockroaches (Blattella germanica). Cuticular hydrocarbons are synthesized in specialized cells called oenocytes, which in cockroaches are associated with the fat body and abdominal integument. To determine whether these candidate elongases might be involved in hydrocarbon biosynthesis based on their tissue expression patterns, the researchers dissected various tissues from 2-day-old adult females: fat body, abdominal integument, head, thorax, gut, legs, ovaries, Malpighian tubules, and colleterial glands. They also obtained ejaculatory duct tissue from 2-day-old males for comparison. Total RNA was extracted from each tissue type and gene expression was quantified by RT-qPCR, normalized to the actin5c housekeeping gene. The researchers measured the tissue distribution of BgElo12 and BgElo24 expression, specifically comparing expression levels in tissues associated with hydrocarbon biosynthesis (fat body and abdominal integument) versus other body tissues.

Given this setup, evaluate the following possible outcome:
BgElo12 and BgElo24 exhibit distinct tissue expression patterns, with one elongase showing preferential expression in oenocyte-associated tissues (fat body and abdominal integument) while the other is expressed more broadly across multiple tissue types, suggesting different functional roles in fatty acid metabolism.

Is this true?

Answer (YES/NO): NO